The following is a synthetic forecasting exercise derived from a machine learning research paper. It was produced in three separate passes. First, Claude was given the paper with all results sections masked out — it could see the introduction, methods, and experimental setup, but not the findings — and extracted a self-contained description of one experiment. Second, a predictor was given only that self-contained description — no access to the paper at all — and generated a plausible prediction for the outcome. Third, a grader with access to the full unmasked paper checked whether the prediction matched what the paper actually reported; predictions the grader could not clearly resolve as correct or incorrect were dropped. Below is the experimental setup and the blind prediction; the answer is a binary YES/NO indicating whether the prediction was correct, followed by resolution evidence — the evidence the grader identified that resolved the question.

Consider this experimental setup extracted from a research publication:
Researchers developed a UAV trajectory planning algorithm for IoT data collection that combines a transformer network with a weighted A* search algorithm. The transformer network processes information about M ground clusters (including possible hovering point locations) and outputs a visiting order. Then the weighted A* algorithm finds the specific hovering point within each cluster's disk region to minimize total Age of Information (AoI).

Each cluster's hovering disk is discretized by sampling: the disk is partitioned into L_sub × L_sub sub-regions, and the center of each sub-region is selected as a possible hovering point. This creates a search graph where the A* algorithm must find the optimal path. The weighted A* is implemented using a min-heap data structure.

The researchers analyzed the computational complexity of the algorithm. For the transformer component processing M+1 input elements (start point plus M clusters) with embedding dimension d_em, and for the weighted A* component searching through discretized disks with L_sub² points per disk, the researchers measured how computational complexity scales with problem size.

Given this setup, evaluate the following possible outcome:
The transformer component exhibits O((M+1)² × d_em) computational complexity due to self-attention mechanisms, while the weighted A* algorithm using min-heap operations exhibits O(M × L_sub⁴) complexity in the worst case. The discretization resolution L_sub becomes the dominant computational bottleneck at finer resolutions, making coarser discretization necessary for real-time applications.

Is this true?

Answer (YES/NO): NO